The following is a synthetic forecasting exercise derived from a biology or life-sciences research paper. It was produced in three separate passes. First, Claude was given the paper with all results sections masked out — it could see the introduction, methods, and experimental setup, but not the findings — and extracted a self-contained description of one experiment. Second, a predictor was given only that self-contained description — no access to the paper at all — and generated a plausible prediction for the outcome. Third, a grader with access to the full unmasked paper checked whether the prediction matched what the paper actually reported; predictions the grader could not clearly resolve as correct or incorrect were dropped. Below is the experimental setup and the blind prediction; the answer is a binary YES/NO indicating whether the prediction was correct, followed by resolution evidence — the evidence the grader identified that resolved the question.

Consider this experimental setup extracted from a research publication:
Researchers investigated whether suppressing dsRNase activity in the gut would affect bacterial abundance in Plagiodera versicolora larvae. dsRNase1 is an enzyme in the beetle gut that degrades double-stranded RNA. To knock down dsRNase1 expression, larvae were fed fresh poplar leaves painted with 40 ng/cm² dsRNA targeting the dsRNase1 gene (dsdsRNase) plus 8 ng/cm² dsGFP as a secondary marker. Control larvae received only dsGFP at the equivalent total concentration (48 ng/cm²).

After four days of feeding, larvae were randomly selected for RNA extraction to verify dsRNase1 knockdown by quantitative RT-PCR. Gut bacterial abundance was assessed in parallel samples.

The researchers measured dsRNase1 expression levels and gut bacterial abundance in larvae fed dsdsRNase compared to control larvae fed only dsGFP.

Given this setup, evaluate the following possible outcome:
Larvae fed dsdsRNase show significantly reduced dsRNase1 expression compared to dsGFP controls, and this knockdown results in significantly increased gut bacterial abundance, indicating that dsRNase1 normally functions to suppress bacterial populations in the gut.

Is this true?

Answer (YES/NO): NO